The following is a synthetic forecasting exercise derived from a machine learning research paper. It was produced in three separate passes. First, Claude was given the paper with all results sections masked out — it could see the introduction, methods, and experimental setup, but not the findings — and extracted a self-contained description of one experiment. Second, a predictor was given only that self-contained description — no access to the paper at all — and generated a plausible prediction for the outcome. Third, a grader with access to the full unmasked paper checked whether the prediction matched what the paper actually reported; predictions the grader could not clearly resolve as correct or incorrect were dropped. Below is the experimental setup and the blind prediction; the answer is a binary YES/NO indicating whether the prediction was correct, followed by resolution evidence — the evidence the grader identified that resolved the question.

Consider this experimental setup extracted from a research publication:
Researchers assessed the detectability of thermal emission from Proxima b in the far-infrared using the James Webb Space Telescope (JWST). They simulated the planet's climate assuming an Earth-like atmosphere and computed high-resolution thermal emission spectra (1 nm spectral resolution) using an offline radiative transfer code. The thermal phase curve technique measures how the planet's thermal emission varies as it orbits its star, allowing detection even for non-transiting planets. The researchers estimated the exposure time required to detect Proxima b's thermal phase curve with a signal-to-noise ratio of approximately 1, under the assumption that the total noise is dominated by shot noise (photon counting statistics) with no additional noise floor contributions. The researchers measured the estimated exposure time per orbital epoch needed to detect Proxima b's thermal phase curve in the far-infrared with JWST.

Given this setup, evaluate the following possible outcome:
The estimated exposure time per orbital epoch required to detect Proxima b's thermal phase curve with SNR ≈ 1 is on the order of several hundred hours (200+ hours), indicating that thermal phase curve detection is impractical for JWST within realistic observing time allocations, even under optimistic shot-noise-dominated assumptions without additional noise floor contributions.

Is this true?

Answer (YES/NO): NO